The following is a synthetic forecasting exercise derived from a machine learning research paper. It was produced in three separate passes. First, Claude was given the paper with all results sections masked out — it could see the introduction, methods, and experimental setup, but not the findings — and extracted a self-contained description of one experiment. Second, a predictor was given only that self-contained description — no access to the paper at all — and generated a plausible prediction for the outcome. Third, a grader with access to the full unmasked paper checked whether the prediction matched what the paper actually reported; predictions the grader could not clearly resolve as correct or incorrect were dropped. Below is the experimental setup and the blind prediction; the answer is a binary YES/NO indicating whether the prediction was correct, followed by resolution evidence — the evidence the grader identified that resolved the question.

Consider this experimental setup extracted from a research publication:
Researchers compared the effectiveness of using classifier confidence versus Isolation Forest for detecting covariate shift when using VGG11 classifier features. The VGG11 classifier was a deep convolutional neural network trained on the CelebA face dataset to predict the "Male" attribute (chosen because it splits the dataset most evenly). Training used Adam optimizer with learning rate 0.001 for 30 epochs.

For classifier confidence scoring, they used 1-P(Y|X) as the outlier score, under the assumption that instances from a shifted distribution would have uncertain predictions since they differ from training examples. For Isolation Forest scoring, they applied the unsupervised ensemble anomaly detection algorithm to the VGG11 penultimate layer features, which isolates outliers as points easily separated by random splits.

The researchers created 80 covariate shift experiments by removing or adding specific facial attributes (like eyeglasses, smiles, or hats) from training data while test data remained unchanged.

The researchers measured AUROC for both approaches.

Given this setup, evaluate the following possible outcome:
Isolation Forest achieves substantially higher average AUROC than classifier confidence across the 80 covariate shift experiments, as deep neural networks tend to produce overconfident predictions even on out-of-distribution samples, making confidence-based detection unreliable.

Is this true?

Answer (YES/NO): NO